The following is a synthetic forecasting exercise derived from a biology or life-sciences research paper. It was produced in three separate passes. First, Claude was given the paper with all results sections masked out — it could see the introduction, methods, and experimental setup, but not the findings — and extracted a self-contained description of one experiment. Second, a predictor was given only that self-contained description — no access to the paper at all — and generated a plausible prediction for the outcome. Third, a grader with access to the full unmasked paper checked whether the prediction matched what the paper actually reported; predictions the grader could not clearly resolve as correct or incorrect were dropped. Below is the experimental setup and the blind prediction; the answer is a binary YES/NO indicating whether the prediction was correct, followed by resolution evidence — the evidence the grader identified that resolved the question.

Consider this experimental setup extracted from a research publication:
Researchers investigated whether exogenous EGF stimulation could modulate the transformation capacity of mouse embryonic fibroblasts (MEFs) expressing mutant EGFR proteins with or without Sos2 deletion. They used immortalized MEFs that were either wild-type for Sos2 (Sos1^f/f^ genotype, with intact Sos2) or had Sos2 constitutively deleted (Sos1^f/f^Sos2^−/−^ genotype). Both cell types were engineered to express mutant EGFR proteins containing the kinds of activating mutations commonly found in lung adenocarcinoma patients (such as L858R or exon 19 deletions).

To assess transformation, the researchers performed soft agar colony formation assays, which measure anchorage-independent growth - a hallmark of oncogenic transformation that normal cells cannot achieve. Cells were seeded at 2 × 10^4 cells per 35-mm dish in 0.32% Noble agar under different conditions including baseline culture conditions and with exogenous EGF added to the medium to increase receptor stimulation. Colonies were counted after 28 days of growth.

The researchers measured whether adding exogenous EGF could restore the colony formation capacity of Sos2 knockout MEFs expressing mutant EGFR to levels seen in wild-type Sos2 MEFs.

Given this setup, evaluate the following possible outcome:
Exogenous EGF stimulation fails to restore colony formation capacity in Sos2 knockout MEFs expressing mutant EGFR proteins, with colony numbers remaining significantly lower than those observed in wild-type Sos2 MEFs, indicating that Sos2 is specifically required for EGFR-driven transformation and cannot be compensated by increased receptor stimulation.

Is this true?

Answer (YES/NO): NO